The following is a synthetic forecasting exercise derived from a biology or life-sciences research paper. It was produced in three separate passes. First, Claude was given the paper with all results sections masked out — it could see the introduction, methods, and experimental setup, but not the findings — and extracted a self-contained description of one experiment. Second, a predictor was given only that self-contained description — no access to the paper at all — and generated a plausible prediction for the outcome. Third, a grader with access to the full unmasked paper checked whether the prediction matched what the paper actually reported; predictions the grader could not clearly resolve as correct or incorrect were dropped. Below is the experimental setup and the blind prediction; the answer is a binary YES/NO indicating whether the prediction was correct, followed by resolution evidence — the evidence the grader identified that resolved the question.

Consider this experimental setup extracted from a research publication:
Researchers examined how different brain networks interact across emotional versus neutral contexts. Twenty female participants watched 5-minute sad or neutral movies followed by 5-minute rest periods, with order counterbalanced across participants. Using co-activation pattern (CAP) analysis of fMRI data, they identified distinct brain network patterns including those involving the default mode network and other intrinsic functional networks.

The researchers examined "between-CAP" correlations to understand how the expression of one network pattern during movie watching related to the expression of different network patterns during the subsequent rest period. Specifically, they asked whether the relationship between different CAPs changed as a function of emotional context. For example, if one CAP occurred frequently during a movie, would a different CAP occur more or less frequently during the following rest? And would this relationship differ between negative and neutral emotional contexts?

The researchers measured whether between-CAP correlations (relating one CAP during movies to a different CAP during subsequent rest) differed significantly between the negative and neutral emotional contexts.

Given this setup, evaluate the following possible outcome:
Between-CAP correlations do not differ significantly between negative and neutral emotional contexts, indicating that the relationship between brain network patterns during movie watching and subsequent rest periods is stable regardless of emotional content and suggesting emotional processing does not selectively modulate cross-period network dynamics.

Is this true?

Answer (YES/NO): NO